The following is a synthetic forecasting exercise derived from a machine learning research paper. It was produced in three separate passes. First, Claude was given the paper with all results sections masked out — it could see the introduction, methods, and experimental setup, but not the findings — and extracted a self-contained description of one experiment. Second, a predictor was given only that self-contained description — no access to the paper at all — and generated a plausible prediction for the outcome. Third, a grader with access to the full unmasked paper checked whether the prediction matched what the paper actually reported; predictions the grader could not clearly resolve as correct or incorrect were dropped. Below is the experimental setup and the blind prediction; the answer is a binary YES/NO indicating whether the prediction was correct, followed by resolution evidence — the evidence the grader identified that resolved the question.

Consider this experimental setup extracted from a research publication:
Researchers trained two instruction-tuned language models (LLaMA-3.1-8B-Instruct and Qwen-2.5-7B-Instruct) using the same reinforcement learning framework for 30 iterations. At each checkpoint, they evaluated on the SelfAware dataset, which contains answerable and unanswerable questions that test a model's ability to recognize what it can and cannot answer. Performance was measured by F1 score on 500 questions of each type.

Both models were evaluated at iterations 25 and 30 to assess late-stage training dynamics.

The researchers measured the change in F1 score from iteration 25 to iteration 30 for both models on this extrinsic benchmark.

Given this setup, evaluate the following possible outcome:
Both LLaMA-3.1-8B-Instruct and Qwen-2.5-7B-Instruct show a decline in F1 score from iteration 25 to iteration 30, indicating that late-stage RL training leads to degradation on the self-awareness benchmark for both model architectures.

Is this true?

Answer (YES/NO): NO